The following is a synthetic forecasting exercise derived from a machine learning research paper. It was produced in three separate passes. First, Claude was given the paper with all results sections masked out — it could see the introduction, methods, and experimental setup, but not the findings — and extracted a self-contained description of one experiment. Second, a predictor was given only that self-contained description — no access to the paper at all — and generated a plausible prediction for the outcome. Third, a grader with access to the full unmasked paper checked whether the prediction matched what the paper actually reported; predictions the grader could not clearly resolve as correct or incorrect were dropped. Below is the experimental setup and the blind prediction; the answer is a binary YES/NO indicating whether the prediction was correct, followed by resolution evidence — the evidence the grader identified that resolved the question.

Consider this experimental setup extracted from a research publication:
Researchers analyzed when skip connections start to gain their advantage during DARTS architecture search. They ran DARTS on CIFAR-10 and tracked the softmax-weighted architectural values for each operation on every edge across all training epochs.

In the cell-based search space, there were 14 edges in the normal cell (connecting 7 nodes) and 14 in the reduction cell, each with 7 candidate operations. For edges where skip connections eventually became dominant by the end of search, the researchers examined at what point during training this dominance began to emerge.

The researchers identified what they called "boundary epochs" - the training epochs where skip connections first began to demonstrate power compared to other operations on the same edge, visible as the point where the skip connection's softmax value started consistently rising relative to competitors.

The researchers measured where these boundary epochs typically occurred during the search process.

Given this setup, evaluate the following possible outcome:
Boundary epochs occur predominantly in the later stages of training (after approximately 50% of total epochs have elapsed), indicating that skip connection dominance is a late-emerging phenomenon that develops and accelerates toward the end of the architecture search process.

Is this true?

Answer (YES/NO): NO